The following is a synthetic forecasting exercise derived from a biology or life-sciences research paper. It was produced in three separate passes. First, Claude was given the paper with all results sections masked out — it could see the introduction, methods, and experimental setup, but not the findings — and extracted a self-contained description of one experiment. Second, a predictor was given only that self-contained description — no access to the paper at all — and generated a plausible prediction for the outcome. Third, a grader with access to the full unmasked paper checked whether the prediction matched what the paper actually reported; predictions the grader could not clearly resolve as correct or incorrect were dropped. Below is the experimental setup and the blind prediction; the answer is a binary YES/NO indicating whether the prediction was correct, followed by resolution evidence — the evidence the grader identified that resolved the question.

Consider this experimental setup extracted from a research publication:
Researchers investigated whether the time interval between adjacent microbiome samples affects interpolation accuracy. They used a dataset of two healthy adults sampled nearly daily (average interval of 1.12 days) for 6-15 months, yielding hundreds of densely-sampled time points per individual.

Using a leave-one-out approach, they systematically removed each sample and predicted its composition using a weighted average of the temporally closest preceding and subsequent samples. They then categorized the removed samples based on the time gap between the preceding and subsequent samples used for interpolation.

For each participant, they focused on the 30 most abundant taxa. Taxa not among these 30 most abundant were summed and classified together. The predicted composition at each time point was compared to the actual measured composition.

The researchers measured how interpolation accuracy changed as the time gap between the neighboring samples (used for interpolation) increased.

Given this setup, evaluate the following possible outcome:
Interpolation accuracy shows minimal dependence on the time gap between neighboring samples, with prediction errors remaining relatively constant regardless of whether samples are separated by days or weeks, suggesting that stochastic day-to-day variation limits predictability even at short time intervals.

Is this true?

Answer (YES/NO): NO